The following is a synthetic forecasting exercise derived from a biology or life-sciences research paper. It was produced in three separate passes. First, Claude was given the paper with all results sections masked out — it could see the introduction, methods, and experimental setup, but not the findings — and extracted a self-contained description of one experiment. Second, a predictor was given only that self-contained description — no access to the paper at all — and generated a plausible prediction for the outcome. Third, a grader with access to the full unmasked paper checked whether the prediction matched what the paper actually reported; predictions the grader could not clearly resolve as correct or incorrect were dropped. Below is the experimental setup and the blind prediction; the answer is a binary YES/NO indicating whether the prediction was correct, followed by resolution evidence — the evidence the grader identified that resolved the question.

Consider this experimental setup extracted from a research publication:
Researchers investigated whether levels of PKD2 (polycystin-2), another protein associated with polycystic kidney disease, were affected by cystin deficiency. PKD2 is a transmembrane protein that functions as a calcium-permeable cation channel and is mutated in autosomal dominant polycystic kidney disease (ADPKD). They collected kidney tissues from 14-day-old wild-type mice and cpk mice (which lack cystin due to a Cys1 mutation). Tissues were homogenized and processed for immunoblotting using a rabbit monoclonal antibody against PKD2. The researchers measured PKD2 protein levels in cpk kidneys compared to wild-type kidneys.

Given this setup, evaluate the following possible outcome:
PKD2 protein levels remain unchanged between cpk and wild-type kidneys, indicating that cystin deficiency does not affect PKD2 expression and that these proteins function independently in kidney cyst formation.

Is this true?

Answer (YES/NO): NO